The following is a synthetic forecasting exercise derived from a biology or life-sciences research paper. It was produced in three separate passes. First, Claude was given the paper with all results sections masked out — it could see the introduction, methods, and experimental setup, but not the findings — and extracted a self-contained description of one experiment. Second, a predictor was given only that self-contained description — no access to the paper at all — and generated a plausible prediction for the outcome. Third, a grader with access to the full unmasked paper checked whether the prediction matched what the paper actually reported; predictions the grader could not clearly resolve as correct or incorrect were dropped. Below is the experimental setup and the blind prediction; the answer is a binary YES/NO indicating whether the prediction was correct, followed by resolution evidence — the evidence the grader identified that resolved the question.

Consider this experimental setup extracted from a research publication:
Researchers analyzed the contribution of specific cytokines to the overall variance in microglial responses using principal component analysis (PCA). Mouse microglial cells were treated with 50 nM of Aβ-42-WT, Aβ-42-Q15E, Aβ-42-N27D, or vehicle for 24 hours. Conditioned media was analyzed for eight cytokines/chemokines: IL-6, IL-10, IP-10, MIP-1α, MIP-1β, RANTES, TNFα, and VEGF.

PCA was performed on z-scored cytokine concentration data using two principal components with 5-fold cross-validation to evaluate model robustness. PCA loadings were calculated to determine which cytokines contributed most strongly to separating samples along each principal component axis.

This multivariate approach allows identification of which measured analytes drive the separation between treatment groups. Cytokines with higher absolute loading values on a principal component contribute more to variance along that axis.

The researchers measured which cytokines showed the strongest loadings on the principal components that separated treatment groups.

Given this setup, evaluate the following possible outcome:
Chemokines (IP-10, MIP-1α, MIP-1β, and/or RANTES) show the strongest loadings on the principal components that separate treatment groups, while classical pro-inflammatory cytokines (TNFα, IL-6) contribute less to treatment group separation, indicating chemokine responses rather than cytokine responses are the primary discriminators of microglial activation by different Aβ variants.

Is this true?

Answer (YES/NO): YES